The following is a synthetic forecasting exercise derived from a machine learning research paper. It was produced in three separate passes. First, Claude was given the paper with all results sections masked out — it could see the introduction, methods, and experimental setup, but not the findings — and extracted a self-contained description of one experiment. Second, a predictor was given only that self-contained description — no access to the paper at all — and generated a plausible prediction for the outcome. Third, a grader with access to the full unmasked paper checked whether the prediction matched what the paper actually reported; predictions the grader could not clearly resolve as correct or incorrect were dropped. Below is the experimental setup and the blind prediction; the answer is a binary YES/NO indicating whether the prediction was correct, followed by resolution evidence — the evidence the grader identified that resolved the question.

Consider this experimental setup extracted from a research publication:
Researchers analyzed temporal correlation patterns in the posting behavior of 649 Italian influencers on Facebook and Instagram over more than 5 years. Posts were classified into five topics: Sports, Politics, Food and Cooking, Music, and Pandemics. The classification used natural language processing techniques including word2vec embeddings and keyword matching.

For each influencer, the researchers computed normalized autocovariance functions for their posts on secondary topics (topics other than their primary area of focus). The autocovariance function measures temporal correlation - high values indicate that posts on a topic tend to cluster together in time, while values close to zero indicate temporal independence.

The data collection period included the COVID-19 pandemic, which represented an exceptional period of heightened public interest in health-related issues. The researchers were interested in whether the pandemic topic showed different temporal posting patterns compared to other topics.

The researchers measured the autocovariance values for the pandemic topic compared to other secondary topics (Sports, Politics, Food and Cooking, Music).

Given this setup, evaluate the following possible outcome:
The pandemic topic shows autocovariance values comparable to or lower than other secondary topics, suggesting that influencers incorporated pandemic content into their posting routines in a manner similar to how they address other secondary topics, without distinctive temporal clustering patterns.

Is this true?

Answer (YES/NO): NO